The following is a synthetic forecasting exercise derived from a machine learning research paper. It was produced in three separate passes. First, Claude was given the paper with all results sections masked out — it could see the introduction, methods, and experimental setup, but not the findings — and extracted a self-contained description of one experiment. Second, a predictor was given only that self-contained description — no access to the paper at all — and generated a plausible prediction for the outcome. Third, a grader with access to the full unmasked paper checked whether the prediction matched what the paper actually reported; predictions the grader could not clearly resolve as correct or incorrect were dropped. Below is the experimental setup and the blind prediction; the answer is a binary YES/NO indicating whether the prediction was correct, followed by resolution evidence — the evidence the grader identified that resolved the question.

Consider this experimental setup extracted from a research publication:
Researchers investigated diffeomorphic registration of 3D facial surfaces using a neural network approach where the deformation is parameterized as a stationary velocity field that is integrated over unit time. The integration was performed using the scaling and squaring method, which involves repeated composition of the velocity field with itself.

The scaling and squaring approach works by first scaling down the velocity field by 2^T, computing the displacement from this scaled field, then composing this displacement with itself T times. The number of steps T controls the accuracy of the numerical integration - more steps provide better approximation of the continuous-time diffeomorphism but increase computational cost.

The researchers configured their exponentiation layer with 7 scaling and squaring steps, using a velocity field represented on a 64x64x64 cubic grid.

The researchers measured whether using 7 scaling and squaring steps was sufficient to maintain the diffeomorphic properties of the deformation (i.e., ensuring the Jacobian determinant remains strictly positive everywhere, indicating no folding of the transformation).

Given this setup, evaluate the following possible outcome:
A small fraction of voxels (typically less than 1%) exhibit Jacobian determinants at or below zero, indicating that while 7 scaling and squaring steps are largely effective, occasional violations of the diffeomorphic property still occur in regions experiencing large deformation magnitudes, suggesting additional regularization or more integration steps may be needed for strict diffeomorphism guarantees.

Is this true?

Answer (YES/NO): NO